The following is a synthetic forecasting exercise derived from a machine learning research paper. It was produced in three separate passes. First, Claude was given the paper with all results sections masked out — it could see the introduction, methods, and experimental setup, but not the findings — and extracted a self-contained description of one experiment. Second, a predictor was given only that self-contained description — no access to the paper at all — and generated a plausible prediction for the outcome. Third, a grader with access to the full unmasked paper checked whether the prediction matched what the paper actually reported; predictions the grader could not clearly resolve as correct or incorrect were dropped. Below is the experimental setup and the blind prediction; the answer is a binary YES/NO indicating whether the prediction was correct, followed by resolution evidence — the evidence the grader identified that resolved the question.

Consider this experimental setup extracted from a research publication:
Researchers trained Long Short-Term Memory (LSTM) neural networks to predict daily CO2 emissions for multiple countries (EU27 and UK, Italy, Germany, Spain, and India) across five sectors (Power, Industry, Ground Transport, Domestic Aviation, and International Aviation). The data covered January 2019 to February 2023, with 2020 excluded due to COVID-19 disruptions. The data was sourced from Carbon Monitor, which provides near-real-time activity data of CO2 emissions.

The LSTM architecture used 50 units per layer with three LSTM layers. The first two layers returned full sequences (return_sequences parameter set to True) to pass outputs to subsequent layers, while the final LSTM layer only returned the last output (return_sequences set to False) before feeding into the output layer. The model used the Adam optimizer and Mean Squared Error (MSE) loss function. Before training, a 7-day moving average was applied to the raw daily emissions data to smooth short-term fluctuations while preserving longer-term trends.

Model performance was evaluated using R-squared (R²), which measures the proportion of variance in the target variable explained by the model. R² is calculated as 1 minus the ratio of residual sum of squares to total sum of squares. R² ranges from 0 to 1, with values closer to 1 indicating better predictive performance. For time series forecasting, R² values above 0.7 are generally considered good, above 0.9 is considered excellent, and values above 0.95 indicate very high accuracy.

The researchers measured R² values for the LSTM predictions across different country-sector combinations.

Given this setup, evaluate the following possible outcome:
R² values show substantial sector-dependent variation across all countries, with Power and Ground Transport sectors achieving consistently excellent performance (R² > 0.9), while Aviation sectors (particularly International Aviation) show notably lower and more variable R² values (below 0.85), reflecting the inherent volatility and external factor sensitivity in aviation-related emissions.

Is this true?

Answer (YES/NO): NO